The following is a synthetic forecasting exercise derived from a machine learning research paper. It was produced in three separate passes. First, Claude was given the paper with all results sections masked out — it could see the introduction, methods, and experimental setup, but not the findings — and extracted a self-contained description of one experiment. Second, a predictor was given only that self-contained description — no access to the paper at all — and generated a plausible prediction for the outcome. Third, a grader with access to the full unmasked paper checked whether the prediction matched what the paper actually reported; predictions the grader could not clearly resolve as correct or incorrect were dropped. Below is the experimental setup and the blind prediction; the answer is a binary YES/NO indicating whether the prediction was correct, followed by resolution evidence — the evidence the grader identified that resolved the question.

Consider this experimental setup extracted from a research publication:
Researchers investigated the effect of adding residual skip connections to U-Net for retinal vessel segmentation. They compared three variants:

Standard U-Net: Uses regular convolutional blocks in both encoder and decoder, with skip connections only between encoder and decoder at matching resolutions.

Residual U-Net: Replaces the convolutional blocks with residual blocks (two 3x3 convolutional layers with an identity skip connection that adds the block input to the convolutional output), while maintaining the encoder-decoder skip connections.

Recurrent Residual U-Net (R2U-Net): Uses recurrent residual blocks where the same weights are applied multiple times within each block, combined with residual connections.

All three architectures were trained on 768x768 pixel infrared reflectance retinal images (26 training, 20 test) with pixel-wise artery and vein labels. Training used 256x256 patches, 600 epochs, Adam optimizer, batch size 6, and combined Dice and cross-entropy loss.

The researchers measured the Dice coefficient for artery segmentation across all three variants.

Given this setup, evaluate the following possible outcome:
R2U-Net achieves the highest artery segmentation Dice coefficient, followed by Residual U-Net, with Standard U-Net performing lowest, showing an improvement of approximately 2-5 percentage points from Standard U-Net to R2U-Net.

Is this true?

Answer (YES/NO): NO